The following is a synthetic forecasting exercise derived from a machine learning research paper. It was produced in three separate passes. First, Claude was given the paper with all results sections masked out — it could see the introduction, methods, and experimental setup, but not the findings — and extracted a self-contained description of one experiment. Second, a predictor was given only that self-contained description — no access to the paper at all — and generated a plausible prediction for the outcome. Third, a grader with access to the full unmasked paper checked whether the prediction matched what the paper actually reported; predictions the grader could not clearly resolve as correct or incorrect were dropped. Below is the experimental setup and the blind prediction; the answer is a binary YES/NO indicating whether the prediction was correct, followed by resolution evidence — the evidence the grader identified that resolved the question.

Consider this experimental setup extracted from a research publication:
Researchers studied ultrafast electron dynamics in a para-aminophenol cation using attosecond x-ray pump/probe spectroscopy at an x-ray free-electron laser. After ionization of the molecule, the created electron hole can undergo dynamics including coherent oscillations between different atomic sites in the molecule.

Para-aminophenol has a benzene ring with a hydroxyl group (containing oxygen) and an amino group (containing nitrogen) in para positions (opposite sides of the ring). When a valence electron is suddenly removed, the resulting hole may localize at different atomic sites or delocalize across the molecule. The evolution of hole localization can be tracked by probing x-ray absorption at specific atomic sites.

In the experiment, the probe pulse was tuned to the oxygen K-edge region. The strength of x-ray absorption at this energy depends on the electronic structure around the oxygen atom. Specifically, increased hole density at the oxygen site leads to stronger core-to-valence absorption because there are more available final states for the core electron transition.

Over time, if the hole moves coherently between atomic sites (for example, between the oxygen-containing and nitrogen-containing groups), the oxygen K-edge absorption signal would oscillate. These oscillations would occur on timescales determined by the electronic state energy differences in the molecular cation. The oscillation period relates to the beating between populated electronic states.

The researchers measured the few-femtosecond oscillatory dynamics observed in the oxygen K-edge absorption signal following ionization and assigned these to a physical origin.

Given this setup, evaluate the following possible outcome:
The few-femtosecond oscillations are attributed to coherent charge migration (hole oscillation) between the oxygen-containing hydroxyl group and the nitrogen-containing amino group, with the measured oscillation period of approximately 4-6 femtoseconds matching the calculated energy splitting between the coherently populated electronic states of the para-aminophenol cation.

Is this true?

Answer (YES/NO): NO